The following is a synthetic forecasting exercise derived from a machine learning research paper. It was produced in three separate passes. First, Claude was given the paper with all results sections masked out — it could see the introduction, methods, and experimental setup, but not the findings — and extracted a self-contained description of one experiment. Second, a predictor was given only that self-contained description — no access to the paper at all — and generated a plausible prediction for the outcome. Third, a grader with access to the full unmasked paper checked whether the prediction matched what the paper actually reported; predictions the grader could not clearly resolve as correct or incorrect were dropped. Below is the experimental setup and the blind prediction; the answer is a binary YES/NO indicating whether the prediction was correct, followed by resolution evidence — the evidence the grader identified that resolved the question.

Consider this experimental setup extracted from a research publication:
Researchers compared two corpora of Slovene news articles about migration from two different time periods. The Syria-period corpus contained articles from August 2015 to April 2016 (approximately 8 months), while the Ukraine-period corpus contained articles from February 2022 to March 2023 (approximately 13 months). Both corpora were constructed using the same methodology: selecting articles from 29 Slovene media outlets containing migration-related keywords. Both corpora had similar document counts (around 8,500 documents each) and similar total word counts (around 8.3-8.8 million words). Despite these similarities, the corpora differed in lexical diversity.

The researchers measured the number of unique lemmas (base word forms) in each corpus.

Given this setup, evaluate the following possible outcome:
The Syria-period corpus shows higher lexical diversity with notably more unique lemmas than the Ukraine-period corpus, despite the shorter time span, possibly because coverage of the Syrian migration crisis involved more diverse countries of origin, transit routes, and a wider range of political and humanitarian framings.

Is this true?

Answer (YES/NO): NO